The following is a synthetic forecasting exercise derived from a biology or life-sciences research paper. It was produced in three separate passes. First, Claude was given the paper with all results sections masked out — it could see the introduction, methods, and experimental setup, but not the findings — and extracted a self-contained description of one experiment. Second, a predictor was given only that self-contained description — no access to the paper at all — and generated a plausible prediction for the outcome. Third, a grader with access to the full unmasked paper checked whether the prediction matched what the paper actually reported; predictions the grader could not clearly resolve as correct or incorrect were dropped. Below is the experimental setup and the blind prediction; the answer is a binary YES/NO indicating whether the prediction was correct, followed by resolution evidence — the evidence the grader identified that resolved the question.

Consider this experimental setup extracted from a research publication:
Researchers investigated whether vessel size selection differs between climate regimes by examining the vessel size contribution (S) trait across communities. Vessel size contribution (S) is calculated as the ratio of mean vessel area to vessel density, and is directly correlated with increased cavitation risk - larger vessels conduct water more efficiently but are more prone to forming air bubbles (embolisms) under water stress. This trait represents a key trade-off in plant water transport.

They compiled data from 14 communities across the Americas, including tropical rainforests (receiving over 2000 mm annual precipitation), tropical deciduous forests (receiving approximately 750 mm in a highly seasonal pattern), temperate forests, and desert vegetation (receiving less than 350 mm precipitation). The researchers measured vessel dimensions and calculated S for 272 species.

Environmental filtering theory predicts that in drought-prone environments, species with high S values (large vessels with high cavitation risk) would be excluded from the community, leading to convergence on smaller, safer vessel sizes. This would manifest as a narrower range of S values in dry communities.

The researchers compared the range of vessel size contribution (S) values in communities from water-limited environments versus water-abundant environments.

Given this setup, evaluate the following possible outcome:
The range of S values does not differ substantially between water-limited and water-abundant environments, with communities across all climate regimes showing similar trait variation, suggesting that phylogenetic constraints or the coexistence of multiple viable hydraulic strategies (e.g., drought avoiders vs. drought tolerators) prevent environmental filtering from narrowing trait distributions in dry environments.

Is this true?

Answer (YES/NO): NO